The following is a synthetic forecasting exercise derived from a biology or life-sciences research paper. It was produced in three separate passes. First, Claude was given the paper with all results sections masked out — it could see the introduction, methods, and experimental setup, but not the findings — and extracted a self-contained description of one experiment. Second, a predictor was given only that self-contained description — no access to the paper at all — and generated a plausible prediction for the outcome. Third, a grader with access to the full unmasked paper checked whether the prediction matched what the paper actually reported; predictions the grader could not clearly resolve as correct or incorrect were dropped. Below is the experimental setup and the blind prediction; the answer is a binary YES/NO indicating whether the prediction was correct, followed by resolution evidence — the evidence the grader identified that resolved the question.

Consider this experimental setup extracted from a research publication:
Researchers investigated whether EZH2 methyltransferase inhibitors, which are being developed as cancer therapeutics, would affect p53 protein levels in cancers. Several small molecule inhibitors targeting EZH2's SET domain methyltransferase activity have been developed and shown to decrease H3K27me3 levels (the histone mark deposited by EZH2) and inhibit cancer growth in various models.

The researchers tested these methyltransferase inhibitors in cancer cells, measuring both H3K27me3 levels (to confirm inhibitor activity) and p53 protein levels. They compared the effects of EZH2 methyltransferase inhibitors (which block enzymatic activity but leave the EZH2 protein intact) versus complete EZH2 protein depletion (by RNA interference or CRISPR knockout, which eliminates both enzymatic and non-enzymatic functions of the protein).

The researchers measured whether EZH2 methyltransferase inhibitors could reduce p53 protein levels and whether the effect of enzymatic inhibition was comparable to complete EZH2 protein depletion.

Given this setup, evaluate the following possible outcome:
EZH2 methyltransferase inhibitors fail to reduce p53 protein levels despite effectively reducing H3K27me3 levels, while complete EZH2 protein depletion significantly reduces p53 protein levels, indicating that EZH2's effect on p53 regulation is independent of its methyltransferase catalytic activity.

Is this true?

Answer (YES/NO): YES